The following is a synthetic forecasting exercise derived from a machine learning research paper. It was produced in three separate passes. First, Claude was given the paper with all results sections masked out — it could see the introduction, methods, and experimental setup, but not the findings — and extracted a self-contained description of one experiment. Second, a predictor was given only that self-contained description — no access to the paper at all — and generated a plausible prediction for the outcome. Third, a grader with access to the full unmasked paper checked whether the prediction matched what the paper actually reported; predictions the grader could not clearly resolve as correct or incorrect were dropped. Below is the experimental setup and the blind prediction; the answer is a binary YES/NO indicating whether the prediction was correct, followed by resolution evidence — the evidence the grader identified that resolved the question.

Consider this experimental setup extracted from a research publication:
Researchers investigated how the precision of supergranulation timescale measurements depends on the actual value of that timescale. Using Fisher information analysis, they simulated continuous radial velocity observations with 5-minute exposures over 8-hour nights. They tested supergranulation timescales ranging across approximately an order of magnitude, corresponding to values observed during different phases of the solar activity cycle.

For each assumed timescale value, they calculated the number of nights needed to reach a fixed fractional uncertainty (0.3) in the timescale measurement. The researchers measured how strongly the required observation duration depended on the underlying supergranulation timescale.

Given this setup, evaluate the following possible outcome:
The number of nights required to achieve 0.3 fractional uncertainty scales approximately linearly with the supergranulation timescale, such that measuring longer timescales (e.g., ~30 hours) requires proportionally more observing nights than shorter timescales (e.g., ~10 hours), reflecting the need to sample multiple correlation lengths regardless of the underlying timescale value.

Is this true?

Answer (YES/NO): NO